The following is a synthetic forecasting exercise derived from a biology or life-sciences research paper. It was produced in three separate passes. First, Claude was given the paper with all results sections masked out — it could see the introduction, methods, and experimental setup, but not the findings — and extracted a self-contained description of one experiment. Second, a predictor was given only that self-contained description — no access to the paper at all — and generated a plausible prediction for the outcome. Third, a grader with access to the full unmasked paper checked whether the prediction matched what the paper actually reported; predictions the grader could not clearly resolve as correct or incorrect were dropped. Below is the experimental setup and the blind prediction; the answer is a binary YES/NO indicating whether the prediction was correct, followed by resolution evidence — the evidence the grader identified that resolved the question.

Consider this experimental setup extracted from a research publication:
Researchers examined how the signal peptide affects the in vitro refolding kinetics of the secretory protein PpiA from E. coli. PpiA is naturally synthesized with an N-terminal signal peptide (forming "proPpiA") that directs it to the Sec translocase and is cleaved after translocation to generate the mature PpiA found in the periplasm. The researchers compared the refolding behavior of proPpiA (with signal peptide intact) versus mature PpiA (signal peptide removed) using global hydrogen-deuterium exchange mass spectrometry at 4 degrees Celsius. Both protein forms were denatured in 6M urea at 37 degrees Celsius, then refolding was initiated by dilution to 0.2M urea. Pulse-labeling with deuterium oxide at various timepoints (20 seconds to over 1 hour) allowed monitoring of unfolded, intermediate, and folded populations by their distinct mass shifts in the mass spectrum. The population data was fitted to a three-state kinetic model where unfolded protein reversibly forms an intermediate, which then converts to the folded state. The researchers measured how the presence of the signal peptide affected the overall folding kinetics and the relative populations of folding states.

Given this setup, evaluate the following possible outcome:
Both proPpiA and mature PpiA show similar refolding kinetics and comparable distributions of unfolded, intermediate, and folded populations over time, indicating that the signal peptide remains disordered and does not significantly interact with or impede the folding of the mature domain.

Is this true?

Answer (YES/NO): NO